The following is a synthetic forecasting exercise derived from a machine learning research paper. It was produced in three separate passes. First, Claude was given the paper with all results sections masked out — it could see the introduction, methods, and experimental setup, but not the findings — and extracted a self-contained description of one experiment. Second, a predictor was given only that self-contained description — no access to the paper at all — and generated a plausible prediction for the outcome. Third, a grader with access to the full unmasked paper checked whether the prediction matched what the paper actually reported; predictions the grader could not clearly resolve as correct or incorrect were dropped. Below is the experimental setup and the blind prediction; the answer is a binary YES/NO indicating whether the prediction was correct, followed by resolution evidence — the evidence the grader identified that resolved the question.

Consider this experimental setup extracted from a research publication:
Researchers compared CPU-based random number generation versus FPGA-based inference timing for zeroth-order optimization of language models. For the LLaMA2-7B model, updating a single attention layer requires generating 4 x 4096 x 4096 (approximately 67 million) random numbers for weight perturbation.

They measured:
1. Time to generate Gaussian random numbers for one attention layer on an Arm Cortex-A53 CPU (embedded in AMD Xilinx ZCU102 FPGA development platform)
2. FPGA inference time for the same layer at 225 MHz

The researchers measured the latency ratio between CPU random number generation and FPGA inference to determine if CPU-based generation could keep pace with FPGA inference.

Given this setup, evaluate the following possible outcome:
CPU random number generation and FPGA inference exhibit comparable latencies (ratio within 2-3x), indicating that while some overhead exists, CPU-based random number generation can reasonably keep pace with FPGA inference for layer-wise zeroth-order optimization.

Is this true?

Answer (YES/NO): NO